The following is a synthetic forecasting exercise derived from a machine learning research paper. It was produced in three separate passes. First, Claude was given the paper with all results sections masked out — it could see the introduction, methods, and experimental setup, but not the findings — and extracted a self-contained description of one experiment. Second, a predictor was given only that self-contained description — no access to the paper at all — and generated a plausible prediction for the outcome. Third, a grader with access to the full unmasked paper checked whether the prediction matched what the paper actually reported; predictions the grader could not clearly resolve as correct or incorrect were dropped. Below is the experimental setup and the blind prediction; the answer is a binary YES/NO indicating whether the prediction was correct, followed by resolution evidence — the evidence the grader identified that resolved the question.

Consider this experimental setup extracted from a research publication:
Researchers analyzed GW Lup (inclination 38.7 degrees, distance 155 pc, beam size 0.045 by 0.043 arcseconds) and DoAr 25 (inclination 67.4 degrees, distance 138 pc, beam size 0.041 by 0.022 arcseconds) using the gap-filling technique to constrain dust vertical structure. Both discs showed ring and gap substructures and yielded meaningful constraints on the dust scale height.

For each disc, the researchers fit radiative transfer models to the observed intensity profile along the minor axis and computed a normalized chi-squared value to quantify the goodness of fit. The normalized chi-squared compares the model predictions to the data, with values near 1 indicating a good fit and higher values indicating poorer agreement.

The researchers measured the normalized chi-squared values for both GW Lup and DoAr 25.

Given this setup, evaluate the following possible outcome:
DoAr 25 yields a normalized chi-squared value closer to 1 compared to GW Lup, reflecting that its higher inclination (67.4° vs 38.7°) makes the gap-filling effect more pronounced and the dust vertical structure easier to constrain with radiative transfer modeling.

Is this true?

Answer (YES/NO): NO